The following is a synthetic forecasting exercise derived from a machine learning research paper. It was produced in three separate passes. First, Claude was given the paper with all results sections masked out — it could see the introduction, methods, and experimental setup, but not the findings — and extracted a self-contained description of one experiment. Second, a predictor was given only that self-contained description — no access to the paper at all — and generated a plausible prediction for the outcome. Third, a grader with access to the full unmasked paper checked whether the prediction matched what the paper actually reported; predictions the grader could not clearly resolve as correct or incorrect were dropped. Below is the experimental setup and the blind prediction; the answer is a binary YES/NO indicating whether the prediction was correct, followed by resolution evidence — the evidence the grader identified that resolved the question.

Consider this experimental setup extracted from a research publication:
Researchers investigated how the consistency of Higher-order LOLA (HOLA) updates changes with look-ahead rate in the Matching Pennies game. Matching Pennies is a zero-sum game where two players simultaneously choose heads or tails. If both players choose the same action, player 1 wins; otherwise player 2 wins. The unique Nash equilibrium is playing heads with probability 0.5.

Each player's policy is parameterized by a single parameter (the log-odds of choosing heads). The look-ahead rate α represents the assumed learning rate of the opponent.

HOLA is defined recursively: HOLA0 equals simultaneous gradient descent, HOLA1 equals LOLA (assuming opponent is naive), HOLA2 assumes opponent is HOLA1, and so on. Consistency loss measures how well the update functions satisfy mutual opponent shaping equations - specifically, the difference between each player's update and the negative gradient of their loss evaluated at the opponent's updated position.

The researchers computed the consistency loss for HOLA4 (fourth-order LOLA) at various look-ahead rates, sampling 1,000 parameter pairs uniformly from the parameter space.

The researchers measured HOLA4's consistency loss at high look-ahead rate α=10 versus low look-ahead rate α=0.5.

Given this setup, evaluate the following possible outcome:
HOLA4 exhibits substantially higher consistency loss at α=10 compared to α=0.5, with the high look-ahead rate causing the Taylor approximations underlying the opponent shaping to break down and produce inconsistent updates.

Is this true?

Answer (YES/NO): YES